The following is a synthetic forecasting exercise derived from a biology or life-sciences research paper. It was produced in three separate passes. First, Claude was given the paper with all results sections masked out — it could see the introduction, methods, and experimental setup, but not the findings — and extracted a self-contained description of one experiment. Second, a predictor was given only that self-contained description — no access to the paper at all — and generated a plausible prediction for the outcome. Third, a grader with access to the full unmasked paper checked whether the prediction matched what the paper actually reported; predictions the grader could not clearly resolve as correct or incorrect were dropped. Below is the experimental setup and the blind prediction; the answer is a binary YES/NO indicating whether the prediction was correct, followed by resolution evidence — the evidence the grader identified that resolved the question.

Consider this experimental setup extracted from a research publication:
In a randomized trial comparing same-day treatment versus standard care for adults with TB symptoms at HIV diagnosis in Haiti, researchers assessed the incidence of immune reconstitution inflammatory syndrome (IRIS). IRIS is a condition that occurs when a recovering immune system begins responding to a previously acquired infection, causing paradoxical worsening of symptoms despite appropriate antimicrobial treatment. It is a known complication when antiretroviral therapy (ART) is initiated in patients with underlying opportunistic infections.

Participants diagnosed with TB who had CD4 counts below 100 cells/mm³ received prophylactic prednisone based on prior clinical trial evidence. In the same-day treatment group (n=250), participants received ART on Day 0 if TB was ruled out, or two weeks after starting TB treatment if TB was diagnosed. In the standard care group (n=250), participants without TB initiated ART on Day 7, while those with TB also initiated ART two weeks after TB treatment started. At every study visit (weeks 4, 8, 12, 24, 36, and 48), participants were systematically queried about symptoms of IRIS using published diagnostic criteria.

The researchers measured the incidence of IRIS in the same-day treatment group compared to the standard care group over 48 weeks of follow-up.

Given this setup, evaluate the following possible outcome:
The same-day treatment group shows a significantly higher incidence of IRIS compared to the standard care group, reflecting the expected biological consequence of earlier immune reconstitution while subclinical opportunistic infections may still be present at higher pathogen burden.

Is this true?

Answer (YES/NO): NO